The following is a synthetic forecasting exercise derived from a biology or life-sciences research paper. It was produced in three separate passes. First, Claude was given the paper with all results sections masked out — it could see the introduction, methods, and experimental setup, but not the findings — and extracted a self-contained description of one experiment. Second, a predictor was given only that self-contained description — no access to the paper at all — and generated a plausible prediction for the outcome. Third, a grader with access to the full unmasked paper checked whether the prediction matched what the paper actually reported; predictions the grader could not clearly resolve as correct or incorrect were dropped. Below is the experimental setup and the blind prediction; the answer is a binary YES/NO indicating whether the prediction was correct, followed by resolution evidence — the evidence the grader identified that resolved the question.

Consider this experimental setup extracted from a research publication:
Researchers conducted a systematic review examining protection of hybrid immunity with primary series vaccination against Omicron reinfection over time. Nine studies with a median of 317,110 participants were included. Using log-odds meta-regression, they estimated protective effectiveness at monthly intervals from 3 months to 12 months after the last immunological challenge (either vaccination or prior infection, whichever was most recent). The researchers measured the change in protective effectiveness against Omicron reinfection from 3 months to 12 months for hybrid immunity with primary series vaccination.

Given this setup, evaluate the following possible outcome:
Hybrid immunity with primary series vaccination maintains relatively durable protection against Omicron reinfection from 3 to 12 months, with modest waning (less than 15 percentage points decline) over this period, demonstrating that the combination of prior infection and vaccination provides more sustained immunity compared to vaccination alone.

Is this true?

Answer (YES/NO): NO